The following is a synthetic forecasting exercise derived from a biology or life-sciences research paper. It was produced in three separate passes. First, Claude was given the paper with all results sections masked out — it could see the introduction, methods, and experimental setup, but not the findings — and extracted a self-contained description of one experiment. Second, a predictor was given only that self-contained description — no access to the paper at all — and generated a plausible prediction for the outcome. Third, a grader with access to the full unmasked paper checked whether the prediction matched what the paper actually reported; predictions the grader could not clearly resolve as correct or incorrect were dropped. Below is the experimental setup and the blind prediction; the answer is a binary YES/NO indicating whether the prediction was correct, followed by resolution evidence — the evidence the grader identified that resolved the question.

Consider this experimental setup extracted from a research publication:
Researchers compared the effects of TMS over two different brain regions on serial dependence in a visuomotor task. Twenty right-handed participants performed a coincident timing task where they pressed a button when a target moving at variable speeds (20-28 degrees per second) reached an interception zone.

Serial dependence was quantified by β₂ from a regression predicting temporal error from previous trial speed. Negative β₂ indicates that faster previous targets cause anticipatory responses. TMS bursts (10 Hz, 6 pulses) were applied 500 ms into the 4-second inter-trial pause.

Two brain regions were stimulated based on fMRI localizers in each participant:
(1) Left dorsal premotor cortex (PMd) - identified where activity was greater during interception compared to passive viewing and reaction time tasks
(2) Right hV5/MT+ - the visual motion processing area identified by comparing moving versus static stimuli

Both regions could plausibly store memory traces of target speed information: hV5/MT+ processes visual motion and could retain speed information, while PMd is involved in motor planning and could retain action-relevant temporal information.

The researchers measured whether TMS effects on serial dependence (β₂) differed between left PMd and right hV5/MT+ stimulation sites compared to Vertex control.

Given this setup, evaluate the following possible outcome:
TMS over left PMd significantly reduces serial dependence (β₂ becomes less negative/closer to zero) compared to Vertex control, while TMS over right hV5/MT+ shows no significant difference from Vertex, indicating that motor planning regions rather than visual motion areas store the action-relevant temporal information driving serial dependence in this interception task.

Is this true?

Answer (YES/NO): YES